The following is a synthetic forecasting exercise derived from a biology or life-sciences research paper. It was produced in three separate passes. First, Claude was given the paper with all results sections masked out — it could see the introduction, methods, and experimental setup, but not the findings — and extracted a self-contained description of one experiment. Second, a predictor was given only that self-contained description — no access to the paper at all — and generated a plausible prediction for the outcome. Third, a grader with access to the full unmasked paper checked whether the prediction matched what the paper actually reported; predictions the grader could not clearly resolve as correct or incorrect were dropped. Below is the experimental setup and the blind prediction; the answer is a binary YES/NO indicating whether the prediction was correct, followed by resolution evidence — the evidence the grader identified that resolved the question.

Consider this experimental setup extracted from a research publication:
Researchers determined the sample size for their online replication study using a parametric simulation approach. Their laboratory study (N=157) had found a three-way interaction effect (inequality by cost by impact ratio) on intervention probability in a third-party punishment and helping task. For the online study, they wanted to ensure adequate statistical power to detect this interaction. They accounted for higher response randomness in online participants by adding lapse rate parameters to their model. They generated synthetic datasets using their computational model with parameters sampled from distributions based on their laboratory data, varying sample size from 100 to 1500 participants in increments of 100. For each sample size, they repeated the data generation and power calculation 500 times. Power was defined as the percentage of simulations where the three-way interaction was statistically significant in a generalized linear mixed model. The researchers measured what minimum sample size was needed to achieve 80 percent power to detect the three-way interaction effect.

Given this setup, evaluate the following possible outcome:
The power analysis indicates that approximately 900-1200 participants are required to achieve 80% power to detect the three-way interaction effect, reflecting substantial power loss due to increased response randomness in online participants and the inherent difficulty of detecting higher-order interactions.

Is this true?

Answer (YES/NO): NO